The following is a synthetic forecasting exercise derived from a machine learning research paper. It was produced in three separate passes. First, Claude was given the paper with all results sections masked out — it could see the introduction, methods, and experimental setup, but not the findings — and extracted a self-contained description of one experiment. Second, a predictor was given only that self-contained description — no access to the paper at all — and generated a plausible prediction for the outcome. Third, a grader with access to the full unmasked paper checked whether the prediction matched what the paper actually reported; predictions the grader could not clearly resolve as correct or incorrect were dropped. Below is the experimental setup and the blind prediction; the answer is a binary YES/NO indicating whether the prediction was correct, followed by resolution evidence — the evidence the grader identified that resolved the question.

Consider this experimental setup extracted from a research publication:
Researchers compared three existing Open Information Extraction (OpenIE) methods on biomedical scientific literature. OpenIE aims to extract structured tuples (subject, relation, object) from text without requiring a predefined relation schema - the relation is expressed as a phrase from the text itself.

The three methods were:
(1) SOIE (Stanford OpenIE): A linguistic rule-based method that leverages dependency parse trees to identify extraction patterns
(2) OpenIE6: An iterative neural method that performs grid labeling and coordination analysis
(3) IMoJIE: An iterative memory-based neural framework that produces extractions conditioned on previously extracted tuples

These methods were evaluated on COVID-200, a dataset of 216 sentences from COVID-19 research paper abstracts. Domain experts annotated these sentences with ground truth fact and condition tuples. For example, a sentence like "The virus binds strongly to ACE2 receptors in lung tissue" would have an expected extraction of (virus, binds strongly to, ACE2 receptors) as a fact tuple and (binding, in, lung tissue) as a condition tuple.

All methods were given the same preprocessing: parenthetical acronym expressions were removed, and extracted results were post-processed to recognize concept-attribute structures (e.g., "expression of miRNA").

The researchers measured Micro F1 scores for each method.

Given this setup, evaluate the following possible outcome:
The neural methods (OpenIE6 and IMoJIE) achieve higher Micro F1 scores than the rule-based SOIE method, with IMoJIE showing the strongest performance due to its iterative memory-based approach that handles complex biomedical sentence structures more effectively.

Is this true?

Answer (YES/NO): NO